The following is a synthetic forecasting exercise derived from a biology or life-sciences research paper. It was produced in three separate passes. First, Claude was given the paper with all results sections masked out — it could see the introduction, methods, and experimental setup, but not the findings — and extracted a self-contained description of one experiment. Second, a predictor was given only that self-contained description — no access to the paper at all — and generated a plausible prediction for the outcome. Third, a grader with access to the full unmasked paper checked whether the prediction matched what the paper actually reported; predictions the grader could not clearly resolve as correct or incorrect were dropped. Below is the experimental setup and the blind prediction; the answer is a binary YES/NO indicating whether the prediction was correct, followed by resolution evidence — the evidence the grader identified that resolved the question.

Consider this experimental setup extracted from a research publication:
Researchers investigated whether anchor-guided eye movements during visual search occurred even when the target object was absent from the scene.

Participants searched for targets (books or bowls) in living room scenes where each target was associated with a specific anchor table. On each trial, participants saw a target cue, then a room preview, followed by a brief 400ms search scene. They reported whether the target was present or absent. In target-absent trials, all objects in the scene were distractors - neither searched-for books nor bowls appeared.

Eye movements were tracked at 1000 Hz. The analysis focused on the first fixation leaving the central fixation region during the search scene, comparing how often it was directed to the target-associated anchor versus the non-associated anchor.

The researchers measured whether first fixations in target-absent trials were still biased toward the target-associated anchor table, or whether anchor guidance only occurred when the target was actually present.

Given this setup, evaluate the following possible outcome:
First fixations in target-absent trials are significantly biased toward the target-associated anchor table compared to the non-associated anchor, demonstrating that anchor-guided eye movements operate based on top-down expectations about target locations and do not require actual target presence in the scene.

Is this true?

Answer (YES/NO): YES